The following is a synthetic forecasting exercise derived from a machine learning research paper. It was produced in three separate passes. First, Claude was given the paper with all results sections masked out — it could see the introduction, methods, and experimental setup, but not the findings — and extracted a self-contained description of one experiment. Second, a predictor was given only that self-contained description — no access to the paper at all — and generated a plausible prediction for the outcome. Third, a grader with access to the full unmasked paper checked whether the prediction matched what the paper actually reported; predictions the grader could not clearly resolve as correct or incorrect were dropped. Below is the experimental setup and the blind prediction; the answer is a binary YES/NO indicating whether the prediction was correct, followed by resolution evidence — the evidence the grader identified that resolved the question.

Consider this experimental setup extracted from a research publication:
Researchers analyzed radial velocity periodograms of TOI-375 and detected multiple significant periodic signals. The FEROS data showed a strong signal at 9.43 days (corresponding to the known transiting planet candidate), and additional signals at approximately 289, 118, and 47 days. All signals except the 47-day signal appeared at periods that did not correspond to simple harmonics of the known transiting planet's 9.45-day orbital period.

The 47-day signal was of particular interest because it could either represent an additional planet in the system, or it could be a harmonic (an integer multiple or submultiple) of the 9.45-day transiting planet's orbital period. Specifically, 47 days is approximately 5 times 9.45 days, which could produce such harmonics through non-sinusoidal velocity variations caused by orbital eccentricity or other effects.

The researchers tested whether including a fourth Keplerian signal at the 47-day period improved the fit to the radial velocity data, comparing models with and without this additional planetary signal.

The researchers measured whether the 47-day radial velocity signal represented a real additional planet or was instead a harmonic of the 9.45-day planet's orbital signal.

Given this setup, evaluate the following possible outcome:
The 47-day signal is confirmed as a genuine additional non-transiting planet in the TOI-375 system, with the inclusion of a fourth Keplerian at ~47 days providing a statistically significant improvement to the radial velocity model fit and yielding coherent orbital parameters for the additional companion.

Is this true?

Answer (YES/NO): NO